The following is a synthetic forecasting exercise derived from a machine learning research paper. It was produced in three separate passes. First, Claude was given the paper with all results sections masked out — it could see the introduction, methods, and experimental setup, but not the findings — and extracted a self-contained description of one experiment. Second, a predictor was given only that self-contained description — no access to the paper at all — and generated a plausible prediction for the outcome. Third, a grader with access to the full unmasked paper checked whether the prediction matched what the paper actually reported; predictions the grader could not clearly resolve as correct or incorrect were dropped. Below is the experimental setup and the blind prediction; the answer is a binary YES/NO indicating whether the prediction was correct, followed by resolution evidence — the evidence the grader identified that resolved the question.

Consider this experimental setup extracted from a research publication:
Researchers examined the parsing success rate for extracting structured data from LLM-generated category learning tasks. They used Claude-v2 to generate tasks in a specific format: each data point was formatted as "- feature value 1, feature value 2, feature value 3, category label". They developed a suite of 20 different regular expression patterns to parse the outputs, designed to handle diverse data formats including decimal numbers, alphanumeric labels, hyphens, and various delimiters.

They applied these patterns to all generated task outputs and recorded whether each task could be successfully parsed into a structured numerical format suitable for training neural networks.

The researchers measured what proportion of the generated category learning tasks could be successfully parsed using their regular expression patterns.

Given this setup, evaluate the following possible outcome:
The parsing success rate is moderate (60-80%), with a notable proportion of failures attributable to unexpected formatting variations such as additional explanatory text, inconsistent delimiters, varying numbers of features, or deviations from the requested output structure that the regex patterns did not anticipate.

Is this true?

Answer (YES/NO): NO